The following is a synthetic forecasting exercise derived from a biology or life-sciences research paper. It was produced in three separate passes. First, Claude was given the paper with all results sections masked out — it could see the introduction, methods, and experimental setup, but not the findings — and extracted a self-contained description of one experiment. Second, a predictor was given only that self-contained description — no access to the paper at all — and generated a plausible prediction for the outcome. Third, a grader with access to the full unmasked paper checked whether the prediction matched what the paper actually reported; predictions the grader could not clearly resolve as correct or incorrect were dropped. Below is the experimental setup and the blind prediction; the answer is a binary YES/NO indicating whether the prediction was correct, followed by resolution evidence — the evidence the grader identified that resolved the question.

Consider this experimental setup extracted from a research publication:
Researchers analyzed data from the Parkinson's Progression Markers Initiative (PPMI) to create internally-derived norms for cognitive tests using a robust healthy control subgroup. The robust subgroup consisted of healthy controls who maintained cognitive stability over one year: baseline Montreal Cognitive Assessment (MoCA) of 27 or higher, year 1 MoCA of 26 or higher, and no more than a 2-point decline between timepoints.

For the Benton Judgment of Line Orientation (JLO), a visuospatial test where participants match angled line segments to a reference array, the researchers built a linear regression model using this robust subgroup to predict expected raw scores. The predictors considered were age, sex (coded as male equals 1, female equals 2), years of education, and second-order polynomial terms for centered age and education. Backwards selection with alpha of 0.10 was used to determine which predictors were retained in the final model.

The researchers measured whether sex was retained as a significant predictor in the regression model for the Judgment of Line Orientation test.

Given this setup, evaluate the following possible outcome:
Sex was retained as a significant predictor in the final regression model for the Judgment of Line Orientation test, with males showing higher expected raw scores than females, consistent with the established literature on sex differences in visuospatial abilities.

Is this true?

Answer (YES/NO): YES